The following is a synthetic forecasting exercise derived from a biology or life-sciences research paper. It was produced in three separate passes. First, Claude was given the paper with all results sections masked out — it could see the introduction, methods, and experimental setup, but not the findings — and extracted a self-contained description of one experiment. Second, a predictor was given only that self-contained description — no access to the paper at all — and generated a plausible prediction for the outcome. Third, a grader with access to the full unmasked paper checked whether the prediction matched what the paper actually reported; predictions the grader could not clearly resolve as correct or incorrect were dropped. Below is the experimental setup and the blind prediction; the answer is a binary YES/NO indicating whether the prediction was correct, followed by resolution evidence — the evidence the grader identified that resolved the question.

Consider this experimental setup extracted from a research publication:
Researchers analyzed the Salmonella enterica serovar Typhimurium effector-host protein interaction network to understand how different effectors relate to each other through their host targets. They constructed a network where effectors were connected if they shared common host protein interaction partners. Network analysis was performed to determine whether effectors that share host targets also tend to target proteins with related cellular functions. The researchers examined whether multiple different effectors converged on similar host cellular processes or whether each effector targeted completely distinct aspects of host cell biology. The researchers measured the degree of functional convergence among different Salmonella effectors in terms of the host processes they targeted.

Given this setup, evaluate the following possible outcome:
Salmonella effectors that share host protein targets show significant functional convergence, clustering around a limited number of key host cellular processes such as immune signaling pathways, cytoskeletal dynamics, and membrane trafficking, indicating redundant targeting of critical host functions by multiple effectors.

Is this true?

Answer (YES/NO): NO